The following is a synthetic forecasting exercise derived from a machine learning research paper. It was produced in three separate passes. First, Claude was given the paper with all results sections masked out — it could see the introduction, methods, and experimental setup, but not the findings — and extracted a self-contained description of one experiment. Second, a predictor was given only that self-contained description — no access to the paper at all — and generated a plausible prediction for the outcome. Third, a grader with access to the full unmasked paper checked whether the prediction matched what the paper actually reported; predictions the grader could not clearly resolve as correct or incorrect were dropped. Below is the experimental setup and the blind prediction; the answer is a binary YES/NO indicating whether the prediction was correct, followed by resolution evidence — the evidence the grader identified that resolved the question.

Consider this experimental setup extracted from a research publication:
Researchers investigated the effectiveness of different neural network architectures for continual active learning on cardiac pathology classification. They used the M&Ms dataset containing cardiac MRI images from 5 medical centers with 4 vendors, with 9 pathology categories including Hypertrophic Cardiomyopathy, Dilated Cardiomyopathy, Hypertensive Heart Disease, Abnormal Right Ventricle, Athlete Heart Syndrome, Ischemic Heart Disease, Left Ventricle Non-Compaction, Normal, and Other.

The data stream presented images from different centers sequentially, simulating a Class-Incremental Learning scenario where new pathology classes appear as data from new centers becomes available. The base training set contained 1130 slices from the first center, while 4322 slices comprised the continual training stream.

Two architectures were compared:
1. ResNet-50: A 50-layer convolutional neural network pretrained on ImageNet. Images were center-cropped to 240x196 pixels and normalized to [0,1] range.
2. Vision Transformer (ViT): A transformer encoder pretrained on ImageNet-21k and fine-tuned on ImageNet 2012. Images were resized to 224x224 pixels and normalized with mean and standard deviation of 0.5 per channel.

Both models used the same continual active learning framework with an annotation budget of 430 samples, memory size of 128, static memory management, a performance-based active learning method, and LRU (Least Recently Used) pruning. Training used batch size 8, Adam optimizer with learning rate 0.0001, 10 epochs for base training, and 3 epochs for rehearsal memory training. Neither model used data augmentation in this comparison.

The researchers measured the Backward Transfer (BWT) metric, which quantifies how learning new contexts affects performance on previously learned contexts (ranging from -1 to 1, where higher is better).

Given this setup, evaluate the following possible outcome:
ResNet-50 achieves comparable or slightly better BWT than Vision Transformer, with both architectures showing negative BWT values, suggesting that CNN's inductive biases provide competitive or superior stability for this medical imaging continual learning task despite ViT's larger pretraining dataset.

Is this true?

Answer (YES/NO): NO